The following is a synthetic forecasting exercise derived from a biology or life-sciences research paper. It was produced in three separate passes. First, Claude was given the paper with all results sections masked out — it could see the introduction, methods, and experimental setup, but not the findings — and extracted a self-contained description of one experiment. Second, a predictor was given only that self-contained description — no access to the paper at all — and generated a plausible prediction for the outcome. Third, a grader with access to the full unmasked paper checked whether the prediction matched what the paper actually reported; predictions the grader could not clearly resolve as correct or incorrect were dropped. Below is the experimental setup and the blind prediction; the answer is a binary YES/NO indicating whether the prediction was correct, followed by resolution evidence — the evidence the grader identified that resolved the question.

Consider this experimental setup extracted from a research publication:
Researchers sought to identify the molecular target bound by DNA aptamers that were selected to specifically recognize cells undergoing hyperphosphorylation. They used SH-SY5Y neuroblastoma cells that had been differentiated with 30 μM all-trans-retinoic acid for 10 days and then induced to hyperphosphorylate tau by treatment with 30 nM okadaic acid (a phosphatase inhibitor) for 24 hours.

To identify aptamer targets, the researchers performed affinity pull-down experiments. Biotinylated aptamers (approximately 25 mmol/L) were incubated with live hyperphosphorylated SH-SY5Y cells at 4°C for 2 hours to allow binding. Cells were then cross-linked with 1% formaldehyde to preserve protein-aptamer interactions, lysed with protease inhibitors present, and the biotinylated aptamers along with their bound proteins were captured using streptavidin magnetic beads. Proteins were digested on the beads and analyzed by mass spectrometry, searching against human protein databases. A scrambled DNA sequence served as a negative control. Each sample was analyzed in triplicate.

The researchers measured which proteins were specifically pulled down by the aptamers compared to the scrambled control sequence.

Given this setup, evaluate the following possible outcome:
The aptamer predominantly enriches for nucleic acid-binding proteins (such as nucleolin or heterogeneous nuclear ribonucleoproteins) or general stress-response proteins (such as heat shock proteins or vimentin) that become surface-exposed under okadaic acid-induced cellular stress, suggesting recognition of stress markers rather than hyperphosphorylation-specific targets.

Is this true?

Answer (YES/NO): YES